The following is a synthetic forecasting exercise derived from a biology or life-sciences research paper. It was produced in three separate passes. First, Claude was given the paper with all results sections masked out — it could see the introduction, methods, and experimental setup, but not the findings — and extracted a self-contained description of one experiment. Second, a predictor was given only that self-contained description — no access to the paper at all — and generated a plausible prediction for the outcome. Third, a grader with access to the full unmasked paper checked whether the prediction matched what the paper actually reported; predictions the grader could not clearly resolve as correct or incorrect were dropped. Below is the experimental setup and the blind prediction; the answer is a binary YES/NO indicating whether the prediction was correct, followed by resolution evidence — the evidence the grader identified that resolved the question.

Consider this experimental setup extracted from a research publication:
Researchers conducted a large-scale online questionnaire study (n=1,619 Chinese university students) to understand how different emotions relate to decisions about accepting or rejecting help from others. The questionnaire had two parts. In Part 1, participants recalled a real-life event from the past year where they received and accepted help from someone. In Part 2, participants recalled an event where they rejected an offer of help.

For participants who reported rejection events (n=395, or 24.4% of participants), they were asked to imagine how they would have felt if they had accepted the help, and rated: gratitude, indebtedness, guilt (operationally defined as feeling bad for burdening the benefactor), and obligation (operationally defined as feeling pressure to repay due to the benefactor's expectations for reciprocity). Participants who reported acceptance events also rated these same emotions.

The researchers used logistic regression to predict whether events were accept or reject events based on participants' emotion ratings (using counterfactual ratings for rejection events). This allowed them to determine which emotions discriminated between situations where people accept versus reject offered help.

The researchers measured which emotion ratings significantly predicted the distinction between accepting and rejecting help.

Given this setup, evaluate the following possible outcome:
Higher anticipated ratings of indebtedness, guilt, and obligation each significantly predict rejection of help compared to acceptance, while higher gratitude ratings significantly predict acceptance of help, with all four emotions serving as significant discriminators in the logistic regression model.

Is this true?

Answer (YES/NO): YES